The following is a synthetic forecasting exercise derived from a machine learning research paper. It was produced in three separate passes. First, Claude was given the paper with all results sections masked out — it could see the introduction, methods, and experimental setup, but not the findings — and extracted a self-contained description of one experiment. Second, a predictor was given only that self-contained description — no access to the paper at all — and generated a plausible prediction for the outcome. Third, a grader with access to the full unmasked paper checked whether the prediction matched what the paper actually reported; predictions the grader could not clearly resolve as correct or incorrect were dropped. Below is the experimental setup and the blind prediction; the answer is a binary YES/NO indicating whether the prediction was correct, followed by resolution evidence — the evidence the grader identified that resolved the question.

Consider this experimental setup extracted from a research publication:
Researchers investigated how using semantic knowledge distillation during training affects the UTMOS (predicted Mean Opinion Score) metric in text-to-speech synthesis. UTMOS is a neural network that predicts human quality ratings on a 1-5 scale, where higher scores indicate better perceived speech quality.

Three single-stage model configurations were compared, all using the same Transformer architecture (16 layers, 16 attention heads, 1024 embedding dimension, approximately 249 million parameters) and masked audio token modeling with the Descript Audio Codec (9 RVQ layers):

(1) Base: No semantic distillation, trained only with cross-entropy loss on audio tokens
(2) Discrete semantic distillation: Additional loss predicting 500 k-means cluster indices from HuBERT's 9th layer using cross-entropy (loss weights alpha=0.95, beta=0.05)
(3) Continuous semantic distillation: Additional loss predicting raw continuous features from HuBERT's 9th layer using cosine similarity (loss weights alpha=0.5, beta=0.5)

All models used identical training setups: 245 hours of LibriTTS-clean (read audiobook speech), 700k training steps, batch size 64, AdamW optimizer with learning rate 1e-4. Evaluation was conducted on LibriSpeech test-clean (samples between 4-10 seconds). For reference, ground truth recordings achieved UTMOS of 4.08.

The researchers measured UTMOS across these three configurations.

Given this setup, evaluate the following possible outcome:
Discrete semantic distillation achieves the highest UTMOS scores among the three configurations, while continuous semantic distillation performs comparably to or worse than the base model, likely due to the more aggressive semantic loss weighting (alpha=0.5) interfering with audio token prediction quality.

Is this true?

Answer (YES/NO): NO